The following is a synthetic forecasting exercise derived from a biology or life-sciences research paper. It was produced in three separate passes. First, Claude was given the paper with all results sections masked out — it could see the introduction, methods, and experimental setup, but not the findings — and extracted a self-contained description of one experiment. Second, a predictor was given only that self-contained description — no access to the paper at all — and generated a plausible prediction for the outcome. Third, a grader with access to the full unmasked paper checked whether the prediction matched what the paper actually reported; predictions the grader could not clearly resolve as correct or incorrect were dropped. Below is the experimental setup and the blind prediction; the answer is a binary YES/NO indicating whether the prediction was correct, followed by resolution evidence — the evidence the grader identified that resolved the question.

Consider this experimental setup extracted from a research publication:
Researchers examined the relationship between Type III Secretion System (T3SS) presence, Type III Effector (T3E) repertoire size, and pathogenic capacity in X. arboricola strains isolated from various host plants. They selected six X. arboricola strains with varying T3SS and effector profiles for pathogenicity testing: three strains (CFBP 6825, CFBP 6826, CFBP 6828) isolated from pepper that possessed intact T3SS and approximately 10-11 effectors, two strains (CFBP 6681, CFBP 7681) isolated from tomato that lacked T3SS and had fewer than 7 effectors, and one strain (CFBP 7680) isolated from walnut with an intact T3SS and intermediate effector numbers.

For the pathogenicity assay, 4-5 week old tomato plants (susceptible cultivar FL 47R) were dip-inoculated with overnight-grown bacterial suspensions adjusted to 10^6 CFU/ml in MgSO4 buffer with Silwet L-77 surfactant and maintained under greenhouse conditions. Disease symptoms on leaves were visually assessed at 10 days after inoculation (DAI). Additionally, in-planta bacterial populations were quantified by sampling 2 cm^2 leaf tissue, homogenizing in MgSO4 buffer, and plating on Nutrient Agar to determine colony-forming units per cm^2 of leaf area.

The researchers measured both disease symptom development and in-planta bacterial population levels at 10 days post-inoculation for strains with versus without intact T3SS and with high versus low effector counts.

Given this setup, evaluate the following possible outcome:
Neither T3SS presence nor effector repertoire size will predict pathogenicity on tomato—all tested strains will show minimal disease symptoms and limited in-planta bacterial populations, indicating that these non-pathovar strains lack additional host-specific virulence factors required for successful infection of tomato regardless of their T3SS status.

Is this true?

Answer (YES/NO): NO